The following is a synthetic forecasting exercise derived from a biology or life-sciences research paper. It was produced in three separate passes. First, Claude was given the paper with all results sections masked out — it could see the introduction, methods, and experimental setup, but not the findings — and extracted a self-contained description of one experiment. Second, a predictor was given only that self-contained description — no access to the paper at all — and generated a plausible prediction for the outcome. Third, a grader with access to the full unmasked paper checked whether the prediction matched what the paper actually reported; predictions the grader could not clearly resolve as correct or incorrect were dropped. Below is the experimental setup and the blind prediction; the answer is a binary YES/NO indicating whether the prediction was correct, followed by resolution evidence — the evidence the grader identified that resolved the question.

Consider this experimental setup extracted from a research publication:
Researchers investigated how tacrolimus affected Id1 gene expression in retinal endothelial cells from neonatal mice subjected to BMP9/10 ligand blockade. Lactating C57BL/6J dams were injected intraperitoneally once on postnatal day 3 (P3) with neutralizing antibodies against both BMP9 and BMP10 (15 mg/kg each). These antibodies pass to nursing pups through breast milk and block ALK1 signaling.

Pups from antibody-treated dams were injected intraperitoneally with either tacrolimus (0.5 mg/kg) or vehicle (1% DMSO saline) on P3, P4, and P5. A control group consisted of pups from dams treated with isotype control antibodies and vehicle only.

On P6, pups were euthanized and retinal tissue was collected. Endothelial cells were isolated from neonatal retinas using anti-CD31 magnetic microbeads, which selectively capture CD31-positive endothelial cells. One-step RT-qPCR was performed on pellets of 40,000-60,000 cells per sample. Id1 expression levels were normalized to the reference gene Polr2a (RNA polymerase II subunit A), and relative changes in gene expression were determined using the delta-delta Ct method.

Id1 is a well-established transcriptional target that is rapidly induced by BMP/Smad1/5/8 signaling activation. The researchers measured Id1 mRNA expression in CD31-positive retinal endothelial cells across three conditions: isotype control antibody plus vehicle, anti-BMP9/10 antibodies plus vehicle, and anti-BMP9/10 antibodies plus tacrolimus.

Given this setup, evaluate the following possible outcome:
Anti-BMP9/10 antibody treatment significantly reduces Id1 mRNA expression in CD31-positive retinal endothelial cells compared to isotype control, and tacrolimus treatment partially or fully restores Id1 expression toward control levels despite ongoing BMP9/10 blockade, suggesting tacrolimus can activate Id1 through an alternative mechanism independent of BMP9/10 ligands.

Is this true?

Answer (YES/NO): NO